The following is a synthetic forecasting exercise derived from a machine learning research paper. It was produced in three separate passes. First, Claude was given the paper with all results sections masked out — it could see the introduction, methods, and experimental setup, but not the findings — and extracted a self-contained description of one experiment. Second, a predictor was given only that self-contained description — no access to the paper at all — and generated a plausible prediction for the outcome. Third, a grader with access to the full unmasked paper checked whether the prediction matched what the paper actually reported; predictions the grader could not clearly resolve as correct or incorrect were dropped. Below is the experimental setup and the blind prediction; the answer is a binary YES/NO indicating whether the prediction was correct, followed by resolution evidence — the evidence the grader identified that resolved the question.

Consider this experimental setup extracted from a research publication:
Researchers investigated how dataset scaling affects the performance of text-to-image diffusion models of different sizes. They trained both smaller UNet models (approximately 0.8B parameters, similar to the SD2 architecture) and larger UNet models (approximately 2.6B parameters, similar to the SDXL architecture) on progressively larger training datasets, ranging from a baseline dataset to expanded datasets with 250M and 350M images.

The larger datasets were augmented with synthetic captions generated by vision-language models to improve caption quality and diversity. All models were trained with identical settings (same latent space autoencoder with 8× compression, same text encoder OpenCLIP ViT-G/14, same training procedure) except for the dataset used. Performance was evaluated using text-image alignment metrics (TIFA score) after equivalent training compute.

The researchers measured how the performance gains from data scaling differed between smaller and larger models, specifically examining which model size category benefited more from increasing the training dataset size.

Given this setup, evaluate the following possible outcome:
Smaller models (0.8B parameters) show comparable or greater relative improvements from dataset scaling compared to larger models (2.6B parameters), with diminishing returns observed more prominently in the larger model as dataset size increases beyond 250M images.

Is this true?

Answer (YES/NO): NO